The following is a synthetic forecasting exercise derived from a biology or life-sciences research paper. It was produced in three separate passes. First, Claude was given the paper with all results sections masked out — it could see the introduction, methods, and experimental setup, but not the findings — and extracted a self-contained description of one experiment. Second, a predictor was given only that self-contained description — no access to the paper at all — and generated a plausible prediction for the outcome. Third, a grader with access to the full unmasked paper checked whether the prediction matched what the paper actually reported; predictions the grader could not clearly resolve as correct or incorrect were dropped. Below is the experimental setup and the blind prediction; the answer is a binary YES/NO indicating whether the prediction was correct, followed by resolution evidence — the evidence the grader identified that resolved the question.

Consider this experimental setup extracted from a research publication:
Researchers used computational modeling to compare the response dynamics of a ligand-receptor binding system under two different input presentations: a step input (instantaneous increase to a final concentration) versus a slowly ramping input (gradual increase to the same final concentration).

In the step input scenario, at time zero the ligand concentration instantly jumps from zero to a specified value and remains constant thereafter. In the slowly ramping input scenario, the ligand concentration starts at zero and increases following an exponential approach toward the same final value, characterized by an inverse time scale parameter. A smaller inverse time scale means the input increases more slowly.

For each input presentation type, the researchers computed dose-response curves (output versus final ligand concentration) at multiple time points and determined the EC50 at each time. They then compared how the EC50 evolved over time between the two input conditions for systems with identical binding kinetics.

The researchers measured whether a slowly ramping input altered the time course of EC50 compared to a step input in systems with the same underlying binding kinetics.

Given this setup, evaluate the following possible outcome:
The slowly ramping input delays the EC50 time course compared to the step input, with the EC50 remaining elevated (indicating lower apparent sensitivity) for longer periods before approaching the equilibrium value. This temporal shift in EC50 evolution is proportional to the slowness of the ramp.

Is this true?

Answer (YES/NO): YES